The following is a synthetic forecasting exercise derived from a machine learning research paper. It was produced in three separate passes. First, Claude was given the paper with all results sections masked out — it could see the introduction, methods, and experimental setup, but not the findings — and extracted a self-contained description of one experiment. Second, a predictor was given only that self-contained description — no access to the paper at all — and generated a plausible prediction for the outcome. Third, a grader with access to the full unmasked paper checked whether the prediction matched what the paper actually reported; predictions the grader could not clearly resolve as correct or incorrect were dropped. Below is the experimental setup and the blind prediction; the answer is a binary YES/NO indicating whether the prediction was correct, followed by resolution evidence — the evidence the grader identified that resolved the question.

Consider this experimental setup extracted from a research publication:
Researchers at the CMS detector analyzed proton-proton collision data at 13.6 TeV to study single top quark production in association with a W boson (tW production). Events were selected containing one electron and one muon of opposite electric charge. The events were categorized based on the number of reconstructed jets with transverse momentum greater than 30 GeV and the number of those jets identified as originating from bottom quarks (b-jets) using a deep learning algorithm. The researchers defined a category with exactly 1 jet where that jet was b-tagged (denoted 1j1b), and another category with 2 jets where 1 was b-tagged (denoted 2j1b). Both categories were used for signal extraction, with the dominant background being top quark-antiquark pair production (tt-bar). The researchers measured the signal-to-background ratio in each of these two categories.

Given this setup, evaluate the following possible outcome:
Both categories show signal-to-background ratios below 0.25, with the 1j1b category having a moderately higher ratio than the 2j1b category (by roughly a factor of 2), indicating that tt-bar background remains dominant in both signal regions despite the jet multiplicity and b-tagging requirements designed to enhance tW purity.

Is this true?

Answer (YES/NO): YES